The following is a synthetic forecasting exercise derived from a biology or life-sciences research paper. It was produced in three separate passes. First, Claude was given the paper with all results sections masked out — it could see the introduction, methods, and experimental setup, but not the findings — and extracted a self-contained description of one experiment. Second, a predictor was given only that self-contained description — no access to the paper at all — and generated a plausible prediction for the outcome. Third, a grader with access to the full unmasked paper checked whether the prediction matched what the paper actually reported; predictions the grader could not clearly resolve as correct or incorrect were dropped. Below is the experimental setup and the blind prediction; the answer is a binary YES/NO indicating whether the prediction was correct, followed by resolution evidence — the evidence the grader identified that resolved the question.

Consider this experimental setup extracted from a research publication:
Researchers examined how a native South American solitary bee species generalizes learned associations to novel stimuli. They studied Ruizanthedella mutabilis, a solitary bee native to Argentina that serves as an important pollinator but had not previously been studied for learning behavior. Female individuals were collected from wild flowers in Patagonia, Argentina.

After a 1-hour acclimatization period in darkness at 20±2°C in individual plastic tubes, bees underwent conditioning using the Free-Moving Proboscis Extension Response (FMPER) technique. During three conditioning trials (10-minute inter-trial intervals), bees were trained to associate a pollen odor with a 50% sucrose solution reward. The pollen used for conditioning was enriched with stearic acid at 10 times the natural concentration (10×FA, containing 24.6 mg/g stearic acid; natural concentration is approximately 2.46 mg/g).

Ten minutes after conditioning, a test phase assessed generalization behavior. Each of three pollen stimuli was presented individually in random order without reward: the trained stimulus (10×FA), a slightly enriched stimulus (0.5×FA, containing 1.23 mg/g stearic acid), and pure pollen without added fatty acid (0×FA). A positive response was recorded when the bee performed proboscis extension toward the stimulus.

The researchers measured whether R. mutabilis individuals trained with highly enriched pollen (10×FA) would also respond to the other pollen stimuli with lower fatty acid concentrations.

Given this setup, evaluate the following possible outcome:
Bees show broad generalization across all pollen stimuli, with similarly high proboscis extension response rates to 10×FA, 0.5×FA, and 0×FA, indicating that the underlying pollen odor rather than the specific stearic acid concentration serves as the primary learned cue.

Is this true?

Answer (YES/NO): YES